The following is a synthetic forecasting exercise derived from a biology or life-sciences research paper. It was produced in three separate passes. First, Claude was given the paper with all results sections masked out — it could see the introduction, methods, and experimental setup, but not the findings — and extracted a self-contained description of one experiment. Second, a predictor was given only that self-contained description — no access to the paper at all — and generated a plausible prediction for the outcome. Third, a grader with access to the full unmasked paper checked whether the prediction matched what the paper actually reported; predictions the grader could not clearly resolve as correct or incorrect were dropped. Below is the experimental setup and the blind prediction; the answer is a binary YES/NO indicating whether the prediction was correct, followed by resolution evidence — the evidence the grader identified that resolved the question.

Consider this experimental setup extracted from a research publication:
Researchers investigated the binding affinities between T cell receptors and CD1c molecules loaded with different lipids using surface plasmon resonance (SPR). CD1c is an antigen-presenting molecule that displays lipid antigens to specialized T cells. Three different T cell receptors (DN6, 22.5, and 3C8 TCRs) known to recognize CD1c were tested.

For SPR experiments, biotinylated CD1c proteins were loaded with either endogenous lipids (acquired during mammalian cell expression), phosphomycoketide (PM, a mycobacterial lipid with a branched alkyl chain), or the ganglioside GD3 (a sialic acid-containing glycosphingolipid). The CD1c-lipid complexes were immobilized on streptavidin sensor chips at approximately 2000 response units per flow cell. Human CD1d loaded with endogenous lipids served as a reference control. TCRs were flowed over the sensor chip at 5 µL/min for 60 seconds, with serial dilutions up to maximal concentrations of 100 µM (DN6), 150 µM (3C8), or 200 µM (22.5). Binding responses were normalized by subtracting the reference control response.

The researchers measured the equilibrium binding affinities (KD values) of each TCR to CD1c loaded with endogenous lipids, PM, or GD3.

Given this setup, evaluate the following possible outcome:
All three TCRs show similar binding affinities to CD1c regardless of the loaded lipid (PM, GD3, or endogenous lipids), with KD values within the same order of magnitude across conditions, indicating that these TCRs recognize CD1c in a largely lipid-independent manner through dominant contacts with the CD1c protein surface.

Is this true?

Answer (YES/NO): NO